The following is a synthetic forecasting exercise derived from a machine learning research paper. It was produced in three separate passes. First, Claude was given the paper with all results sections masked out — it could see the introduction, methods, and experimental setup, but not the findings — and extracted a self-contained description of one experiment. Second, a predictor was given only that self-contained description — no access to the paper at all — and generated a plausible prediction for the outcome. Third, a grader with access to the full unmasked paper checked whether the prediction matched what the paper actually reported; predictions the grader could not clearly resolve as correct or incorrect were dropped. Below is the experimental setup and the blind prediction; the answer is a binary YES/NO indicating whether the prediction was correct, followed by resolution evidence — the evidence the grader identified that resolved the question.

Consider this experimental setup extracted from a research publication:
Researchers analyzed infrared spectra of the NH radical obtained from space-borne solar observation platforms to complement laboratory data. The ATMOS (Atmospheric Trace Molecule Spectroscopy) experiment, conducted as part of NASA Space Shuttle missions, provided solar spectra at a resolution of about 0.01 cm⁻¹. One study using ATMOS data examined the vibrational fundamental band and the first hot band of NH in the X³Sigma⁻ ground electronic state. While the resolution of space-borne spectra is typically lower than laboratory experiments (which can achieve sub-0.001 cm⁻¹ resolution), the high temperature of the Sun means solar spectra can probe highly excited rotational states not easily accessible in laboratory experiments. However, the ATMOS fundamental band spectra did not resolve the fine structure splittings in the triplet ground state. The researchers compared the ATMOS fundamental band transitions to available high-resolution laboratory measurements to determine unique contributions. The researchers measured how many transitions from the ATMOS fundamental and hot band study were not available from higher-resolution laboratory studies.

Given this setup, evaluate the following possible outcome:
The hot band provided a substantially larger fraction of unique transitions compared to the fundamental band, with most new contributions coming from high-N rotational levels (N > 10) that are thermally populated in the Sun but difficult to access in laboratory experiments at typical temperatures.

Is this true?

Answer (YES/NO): NO